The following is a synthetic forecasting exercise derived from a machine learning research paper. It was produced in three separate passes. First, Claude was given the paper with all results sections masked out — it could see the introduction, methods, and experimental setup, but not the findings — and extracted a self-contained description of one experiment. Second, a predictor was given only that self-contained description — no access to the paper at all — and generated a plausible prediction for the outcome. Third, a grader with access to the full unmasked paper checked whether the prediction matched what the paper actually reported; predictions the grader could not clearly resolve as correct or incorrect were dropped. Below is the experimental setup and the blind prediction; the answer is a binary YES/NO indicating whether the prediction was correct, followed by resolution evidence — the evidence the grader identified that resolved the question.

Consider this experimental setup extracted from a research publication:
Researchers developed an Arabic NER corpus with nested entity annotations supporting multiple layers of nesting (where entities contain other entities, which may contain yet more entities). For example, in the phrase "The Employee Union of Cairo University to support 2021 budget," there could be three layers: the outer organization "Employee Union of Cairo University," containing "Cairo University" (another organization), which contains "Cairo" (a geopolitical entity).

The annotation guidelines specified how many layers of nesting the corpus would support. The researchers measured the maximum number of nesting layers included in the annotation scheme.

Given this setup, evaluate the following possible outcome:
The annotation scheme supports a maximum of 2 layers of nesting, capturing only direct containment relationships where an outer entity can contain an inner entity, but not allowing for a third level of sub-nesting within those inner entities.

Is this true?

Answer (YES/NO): NO